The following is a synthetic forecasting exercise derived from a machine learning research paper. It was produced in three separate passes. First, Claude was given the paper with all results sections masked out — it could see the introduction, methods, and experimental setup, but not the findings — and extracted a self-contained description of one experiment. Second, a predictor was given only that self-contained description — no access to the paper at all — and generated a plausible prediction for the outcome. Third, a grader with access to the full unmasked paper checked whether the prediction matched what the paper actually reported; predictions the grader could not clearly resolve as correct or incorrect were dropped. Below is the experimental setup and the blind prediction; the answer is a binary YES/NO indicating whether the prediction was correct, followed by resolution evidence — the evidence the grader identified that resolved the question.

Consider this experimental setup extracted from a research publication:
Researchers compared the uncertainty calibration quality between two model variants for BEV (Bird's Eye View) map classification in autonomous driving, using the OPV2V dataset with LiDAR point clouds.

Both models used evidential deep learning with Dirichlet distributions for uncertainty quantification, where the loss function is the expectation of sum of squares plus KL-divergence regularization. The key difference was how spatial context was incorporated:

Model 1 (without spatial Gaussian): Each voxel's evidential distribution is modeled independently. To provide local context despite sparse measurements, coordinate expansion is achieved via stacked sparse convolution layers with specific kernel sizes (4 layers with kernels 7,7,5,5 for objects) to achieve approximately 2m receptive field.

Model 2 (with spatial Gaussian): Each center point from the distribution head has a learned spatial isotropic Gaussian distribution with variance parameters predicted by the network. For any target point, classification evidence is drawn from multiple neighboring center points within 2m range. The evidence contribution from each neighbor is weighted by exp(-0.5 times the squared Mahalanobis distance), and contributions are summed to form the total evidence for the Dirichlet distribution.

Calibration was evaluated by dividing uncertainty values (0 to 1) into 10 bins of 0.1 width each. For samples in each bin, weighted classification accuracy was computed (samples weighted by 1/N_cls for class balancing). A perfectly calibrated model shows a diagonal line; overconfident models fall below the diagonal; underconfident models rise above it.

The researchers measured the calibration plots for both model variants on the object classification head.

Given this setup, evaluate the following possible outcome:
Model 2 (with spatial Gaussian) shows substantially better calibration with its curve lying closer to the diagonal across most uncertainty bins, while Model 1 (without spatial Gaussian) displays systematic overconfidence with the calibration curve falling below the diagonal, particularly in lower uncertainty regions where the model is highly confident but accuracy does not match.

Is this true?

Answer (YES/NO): NO